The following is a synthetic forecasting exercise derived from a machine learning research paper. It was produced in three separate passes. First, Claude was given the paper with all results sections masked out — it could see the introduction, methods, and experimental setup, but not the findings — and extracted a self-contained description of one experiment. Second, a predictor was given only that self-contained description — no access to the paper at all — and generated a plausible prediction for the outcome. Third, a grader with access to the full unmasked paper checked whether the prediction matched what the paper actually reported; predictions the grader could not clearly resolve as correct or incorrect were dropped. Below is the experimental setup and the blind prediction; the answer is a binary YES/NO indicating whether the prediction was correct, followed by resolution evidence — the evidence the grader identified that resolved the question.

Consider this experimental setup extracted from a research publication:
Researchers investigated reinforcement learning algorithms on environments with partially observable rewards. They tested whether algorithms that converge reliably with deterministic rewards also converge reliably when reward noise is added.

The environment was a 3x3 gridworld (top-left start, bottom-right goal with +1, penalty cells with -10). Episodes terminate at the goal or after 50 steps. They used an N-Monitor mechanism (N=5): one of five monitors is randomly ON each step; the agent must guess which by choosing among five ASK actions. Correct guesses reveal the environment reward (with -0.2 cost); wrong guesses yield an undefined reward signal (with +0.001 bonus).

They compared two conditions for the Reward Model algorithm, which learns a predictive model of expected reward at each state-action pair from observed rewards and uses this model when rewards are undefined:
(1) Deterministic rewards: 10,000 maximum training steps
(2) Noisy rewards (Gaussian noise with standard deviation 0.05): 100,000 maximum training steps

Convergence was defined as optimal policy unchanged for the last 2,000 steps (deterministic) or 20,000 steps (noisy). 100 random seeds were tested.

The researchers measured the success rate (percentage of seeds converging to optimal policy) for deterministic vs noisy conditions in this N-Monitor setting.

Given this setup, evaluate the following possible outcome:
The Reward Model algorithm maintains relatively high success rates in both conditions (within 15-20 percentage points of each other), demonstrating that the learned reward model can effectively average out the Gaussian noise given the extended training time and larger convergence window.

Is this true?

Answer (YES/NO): YES